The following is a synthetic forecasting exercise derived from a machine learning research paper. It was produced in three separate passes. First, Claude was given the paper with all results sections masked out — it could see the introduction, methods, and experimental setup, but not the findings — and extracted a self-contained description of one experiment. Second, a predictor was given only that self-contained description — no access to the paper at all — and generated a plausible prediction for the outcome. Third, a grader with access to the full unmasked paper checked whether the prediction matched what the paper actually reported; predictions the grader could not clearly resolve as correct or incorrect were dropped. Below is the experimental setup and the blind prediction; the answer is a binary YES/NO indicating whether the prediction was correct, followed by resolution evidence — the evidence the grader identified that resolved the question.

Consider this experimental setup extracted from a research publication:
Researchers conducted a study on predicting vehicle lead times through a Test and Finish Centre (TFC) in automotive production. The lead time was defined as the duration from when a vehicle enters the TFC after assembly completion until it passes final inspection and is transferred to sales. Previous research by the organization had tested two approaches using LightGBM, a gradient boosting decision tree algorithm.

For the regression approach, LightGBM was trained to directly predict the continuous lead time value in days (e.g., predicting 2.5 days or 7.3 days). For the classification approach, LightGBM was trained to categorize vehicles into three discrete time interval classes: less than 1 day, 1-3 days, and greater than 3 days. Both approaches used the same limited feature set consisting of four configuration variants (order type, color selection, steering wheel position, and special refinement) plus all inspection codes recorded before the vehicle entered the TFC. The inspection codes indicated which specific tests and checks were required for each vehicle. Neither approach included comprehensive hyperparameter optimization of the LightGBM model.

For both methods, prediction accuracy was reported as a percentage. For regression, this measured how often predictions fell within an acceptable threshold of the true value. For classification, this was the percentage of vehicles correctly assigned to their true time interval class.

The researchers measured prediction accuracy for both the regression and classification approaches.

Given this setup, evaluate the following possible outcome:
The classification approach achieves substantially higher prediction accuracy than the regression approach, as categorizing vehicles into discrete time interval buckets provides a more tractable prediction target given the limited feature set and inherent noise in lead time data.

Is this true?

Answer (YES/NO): YES